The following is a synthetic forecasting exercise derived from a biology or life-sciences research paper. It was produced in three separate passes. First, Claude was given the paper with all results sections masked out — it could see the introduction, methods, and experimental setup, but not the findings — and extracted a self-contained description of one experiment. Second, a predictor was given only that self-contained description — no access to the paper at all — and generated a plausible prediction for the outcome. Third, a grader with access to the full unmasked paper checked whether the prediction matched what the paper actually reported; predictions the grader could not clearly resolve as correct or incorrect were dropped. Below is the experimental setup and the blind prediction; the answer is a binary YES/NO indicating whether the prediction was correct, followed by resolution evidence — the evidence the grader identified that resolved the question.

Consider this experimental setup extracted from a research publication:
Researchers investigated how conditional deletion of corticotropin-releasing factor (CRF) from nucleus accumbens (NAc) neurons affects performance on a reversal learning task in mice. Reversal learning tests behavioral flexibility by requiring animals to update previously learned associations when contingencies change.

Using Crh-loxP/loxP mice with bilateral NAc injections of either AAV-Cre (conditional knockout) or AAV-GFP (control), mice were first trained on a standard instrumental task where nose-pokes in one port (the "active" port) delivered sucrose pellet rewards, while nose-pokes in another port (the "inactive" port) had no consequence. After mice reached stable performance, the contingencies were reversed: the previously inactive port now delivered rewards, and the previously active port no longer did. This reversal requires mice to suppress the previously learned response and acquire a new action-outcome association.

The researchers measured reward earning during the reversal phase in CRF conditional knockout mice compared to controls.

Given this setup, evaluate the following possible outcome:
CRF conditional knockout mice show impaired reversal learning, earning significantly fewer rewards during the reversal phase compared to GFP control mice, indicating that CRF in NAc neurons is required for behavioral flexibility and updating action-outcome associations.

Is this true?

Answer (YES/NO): YES